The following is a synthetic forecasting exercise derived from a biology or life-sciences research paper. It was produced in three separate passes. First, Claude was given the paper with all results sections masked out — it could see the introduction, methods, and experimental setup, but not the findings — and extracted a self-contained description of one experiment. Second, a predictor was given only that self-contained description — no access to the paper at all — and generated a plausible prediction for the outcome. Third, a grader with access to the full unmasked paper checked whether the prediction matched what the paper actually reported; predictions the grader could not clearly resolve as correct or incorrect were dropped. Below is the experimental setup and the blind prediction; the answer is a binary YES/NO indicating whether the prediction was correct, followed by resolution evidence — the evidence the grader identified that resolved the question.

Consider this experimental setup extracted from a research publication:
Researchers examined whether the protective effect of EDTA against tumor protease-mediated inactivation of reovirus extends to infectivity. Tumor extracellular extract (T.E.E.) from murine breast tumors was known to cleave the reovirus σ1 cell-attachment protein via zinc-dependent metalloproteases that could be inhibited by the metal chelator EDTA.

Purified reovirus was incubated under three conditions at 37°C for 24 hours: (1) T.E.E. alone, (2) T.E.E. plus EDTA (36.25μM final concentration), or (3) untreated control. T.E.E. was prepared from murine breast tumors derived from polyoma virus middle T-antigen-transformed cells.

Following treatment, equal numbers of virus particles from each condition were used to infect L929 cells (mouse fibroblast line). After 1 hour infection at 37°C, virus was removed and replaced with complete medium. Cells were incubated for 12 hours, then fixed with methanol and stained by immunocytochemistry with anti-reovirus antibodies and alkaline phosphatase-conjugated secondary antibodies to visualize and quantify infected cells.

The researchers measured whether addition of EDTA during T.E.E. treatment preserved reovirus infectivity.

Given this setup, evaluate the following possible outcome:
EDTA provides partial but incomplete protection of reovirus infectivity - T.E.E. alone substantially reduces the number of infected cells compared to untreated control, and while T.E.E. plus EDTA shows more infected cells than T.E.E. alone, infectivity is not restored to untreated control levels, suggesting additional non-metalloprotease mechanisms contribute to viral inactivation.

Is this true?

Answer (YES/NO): NO